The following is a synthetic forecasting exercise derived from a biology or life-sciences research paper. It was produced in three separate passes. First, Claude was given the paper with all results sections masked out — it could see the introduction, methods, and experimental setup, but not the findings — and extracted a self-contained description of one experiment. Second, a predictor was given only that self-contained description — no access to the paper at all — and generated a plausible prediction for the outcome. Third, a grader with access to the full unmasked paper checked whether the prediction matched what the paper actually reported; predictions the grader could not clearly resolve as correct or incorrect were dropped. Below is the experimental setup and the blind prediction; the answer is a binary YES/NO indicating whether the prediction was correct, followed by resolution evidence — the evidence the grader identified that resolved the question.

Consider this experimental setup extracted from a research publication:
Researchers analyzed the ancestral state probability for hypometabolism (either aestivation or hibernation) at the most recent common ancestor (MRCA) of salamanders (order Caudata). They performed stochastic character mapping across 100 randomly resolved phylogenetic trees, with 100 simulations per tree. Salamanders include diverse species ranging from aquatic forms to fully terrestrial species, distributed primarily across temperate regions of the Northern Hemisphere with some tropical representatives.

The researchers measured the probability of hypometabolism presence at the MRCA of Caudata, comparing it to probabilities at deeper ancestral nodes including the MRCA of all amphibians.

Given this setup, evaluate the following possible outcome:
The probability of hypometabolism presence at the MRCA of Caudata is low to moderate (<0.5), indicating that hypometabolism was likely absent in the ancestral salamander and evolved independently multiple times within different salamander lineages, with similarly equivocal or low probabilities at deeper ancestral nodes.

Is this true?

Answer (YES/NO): NO